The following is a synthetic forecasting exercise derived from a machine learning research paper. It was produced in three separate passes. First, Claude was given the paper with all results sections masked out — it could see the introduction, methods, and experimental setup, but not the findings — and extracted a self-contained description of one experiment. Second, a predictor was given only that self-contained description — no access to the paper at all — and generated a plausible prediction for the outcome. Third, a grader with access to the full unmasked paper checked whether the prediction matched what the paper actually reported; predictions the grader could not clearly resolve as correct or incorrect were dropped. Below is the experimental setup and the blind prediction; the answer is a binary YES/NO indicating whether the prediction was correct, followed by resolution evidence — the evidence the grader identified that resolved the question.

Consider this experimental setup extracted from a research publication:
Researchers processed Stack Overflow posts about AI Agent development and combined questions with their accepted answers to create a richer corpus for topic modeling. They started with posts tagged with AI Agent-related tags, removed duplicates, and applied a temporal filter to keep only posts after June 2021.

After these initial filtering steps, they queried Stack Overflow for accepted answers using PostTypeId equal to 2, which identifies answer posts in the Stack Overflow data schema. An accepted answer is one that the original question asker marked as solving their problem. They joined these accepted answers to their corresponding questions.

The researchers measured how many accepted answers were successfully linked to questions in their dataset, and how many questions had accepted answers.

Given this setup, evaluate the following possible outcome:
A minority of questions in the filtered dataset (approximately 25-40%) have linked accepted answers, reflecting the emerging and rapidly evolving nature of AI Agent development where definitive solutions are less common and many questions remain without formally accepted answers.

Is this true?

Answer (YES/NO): NO